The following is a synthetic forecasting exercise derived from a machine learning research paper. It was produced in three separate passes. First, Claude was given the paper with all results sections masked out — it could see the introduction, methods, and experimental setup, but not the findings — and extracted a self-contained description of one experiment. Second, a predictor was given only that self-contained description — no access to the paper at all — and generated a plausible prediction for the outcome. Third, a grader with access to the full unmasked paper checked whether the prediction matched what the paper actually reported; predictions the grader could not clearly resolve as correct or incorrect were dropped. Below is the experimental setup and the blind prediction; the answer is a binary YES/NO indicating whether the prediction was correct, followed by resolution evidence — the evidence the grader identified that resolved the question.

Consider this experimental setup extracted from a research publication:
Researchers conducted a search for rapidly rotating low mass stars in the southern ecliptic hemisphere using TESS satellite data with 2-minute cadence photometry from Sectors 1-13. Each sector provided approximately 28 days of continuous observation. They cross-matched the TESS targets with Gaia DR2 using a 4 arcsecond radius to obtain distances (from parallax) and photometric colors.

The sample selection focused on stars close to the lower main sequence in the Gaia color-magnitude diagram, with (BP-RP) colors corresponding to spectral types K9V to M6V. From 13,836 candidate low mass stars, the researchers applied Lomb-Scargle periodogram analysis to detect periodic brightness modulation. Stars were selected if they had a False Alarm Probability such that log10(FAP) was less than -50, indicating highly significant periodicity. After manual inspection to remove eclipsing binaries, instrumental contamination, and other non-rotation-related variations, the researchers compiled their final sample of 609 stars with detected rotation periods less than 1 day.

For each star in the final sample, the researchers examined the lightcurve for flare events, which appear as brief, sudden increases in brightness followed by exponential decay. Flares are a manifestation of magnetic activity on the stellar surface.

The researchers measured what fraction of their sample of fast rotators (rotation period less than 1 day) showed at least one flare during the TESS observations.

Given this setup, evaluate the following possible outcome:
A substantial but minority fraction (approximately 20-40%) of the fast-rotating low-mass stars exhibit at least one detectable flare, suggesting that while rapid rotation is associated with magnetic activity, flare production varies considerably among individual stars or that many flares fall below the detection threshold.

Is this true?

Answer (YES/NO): NO